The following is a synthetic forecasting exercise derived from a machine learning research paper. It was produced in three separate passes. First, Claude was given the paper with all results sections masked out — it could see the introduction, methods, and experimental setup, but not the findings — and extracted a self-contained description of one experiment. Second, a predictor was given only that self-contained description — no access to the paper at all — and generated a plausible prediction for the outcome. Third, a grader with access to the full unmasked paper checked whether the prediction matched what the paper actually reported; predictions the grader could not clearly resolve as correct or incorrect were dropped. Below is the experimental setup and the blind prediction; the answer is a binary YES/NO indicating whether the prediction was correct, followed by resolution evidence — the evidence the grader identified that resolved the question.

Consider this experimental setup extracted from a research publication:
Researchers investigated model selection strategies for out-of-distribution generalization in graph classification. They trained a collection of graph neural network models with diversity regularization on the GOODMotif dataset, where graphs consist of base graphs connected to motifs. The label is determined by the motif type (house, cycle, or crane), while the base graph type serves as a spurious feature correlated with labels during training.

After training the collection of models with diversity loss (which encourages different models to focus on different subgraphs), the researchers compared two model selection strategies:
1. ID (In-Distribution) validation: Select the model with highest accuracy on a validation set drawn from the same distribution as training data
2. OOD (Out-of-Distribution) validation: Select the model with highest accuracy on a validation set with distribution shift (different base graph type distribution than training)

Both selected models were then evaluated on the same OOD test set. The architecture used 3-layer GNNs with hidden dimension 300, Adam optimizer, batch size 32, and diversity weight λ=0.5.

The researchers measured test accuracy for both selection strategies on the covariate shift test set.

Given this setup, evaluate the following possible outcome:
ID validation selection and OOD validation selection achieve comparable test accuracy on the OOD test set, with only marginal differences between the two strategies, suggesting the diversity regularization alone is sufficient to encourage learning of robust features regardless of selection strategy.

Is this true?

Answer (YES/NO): YES